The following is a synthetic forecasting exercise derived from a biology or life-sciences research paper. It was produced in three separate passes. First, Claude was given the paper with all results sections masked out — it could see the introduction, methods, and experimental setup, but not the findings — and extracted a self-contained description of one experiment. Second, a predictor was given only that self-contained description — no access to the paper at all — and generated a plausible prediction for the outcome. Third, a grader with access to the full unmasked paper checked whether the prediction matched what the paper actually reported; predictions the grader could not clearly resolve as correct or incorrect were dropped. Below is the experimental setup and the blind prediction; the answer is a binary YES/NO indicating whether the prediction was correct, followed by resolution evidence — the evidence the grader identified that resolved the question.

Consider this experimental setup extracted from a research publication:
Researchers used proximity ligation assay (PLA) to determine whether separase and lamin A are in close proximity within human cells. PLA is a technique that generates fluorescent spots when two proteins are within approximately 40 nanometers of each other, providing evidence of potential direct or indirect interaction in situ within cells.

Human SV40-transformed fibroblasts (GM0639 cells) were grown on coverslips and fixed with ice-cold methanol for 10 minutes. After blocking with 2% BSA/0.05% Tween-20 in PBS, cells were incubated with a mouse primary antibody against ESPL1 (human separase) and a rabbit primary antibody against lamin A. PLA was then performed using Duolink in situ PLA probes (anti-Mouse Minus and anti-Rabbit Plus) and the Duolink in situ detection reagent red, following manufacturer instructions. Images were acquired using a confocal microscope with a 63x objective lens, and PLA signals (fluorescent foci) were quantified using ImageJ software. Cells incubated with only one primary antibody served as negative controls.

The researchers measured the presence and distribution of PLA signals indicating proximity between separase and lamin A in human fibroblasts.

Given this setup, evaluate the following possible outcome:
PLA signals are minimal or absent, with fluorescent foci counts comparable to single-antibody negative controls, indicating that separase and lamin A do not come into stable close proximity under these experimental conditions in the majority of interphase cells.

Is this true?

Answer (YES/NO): NO